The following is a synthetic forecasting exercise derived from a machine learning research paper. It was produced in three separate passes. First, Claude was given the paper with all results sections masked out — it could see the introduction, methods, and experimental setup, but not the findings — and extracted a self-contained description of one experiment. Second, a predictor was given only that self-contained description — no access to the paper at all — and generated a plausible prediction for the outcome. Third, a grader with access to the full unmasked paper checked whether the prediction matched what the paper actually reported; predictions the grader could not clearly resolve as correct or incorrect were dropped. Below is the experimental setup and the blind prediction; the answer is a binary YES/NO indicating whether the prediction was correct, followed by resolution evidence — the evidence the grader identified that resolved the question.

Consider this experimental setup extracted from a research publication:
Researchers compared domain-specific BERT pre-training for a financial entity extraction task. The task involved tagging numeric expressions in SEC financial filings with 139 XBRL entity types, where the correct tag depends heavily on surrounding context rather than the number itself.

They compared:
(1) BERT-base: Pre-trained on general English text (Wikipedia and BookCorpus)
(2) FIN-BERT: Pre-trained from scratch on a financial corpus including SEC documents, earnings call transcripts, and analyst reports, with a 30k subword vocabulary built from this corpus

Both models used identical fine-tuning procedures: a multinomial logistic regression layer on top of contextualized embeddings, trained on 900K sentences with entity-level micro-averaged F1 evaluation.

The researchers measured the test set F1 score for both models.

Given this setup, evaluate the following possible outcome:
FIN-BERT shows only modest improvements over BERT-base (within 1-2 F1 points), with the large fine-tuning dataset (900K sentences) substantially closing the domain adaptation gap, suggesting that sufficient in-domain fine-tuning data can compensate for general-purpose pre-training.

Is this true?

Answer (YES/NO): NO